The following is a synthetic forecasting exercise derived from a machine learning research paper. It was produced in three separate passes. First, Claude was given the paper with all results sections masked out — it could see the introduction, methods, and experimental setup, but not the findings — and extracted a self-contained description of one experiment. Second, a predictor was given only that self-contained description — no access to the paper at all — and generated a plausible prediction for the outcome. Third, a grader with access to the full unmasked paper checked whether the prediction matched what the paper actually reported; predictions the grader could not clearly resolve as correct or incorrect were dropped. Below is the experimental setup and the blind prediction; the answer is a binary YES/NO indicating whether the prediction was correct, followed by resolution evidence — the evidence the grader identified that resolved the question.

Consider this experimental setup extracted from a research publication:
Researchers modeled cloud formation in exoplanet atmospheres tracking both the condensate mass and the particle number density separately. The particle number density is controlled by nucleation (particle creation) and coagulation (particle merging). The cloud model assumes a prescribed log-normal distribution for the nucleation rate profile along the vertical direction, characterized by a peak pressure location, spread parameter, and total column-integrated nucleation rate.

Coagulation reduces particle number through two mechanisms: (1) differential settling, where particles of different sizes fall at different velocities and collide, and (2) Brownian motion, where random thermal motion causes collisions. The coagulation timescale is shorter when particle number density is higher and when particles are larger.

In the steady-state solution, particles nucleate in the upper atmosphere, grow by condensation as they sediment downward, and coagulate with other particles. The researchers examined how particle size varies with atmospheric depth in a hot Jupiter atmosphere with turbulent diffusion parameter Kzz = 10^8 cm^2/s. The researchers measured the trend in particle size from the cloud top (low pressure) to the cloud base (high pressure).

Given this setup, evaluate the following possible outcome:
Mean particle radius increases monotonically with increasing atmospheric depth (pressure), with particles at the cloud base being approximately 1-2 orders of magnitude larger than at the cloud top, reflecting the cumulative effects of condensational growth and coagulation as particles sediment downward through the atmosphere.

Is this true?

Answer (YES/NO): NO